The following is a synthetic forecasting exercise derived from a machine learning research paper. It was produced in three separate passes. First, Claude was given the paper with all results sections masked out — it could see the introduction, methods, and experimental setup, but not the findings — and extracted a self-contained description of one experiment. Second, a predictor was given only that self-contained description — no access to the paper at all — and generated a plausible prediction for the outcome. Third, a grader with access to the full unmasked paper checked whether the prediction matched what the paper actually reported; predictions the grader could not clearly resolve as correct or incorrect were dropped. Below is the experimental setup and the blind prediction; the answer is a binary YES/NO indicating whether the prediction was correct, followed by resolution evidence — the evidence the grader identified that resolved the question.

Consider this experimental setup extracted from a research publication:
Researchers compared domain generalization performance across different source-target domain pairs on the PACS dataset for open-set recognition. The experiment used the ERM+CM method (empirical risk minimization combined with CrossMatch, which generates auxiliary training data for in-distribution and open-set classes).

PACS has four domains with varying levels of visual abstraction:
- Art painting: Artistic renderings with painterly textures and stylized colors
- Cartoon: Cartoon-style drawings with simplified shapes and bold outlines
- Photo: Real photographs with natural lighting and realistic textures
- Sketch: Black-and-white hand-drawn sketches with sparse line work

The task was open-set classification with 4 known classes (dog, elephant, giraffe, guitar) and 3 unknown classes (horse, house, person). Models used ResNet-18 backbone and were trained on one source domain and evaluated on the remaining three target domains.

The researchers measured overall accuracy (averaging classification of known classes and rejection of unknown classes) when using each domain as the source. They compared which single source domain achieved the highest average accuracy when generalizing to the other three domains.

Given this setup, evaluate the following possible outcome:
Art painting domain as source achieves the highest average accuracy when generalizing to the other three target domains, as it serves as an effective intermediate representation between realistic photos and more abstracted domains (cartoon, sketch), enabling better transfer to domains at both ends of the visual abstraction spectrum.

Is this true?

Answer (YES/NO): NO